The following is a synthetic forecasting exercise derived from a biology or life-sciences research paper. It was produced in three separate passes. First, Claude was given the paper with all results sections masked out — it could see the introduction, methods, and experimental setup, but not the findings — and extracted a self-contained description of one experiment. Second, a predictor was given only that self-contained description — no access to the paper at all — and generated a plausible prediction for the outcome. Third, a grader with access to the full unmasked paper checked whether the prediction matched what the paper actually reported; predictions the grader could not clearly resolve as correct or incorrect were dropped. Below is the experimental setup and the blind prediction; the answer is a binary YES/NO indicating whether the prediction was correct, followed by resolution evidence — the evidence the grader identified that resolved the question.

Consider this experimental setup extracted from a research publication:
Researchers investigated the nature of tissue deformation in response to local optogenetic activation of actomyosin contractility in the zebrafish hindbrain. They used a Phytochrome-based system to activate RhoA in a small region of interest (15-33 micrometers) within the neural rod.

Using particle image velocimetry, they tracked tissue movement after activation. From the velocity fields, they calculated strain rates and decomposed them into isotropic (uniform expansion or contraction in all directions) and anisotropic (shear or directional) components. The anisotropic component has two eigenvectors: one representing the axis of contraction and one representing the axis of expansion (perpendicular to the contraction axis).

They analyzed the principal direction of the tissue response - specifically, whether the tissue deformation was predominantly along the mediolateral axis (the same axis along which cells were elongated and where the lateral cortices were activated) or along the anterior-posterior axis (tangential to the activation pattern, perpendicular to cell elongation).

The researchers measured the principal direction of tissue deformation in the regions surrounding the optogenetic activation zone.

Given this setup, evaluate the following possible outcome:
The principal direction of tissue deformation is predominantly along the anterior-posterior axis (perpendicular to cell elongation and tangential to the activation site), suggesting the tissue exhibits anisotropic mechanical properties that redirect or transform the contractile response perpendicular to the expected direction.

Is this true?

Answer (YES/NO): YES